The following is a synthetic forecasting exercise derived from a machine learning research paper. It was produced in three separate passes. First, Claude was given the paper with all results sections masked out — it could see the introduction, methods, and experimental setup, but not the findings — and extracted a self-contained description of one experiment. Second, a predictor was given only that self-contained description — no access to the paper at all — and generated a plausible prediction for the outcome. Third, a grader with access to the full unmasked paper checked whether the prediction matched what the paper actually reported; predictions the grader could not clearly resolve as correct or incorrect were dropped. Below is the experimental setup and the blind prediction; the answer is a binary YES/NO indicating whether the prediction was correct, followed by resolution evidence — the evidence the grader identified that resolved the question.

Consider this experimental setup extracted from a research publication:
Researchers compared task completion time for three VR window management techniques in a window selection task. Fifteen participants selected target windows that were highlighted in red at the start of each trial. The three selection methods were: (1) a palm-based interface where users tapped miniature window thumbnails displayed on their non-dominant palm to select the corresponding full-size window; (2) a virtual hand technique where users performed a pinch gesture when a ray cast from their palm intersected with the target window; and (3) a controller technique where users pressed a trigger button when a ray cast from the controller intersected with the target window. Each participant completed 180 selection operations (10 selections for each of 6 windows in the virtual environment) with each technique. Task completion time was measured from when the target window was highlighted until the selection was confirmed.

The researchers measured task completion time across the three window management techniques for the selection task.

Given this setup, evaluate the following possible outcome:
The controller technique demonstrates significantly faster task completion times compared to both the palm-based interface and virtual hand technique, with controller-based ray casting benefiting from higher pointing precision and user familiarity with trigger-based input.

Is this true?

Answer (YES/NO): NO